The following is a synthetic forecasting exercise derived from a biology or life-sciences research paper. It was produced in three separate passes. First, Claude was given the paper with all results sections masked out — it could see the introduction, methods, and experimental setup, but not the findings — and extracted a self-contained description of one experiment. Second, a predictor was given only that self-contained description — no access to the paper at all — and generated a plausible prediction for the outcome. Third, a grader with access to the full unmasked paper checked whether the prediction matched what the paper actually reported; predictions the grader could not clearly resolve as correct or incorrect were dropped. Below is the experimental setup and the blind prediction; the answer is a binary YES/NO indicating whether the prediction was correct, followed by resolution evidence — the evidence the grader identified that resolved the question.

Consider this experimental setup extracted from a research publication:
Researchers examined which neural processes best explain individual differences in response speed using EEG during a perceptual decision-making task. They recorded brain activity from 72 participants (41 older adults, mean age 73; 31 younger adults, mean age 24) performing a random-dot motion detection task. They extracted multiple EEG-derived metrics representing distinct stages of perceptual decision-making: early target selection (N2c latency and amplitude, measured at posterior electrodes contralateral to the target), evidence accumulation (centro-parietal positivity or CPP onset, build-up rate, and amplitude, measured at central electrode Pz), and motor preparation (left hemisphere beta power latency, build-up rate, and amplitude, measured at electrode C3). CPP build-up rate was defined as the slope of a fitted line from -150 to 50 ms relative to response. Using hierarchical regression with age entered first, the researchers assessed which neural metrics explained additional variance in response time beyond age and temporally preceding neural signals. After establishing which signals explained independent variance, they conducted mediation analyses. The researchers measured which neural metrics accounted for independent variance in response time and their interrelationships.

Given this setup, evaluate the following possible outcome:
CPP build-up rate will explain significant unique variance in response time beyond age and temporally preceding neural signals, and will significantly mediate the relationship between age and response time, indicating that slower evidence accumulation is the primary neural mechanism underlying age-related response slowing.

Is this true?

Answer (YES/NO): NO